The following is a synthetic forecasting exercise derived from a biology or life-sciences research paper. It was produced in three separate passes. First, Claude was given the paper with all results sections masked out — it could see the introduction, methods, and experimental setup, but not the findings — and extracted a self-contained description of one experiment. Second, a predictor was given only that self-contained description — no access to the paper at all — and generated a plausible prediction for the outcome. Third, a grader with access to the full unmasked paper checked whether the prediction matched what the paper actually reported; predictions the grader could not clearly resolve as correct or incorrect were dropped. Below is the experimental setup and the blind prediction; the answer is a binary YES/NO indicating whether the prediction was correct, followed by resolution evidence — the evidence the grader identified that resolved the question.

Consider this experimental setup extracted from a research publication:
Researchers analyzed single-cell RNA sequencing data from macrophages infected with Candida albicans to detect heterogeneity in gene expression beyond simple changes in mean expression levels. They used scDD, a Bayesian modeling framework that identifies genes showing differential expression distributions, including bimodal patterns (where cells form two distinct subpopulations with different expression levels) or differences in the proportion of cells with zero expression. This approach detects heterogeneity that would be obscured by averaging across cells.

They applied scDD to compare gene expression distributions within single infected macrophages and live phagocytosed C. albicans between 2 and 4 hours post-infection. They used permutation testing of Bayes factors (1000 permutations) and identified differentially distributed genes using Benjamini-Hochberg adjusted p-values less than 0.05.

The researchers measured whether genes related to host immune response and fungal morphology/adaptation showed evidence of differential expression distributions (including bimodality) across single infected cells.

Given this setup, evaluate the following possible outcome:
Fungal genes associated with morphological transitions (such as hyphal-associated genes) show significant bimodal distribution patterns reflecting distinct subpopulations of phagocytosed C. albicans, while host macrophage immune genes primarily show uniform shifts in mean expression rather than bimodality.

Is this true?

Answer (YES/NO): NO